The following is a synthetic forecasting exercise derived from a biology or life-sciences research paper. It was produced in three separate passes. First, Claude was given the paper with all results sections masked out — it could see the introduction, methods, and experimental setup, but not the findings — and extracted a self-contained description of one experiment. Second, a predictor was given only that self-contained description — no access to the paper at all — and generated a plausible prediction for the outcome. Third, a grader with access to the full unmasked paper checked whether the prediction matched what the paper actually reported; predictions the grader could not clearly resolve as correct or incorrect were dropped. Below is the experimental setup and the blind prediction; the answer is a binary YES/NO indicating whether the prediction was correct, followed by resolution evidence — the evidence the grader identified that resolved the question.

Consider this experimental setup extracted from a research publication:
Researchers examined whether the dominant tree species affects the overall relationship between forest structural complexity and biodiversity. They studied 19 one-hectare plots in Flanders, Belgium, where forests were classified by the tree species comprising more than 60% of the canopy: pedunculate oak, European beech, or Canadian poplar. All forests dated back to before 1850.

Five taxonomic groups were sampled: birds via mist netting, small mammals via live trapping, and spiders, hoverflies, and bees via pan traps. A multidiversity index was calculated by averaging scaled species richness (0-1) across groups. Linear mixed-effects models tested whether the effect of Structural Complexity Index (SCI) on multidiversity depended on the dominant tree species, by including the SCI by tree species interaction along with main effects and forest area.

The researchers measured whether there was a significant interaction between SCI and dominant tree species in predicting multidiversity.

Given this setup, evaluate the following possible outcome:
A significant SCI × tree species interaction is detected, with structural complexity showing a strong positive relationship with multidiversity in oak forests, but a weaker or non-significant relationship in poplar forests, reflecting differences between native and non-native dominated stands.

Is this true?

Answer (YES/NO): NO